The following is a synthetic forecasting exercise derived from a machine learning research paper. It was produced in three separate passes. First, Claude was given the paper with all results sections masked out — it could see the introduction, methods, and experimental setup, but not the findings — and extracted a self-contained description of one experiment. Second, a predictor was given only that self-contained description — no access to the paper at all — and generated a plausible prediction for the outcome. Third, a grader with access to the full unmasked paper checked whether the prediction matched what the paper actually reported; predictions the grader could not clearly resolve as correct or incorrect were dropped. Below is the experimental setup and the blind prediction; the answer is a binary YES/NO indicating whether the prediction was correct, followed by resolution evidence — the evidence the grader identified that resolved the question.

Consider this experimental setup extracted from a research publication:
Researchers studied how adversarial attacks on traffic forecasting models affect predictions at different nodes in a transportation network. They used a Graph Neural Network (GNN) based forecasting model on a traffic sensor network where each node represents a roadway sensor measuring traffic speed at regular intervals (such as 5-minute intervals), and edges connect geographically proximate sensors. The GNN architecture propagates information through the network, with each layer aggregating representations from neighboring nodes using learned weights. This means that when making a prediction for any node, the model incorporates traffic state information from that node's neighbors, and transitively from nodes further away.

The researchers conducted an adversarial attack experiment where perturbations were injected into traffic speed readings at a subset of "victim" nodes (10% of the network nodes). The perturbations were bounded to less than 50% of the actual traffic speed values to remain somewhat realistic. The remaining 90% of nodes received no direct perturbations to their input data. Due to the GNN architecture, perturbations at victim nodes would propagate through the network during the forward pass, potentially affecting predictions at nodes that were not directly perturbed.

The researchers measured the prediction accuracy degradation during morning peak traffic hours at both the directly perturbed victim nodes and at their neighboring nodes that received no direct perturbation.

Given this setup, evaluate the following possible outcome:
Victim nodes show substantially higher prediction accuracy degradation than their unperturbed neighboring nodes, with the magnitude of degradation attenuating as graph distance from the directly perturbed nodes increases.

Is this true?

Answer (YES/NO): NO